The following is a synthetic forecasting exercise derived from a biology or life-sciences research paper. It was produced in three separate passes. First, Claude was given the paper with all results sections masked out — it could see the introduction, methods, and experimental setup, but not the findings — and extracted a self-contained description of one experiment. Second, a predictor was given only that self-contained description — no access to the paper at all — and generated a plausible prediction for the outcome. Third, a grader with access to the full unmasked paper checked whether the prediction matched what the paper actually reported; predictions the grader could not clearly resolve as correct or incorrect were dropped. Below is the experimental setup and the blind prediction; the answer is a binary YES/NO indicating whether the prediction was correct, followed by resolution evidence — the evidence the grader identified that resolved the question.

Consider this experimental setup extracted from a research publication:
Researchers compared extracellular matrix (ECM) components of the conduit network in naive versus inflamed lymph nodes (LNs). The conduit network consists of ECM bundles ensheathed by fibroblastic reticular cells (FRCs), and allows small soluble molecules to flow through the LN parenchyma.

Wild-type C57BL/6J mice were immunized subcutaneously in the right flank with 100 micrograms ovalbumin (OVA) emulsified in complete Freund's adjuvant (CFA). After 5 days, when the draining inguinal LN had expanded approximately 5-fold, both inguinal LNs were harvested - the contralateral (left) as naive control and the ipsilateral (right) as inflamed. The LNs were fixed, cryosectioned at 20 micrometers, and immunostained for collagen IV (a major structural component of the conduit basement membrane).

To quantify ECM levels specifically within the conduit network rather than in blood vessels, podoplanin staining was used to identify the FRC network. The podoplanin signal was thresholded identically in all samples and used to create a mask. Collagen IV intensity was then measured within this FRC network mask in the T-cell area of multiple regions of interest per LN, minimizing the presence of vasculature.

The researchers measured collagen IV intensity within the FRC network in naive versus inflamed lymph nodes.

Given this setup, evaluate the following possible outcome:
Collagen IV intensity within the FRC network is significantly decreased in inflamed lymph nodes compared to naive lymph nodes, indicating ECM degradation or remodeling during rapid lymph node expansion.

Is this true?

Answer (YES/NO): YES